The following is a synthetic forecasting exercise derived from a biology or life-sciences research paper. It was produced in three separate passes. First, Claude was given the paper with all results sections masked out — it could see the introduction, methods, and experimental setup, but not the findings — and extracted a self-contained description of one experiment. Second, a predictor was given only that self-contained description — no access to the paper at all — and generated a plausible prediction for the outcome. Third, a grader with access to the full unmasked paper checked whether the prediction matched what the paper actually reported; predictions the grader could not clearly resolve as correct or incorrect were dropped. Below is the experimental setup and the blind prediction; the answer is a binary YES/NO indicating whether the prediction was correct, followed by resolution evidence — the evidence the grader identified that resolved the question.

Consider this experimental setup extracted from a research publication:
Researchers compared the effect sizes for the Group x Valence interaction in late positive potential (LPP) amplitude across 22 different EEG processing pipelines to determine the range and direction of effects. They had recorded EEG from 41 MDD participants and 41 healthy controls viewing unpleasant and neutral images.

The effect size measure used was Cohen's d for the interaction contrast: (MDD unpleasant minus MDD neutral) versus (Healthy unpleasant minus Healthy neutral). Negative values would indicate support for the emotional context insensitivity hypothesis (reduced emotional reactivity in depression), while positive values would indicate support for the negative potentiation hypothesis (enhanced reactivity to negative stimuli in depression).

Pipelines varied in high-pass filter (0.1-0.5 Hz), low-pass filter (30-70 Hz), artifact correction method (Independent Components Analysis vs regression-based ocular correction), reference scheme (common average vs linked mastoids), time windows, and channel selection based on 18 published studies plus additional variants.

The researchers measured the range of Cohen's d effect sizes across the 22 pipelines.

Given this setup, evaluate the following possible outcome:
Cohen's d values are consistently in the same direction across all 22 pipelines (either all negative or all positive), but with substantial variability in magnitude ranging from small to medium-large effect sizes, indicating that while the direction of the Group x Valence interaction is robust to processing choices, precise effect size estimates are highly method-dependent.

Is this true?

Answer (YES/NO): NO